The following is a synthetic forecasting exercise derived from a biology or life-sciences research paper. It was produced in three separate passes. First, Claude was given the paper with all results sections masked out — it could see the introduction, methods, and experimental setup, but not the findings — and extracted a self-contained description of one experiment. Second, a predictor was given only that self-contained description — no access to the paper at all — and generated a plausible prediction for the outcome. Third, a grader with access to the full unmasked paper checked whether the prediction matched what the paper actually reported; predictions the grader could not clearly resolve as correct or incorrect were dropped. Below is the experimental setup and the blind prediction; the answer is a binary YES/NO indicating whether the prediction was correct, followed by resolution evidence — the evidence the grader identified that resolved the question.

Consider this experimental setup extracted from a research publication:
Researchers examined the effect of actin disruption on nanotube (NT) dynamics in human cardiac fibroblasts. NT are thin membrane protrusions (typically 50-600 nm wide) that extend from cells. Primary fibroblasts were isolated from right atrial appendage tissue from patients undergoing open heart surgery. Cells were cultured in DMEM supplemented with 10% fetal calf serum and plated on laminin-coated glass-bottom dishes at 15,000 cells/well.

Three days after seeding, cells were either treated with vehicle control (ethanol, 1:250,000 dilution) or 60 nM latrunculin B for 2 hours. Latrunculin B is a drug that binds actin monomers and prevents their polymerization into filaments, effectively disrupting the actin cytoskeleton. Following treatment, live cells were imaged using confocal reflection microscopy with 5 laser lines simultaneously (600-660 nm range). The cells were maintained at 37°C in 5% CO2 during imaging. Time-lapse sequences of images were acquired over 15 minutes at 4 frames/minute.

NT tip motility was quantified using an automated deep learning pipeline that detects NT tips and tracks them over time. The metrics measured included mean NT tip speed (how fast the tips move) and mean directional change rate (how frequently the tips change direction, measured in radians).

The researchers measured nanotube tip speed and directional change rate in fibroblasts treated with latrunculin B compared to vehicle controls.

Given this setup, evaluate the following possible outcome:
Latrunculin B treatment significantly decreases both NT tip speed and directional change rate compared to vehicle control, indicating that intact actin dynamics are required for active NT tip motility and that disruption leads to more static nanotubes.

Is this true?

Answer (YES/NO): NO